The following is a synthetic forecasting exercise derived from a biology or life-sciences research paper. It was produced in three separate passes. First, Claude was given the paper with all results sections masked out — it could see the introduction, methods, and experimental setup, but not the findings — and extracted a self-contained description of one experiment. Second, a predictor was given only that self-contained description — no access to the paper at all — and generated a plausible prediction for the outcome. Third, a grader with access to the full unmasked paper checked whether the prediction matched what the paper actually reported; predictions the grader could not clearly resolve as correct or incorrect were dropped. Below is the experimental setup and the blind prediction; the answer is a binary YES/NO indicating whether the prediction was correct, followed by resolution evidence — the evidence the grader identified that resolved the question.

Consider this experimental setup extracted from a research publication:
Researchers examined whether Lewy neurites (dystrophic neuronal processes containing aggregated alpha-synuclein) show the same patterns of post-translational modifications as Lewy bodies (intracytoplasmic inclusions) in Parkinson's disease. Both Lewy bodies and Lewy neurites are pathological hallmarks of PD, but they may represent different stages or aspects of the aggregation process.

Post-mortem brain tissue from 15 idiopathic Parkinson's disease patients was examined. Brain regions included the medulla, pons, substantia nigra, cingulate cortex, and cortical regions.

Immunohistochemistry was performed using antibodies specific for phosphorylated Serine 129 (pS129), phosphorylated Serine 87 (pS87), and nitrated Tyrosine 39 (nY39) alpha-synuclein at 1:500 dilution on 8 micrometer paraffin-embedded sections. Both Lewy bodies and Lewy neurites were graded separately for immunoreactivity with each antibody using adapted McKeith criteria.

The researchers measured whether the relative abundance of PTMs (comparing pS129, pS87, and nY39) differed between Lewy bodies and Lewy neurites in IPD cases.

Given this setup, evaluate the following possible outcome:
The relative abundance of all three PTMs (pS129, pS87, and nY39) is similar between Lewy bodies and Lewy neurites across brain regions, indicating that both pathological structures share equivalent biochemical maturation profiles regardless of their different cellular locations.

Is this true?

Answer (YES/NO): NO